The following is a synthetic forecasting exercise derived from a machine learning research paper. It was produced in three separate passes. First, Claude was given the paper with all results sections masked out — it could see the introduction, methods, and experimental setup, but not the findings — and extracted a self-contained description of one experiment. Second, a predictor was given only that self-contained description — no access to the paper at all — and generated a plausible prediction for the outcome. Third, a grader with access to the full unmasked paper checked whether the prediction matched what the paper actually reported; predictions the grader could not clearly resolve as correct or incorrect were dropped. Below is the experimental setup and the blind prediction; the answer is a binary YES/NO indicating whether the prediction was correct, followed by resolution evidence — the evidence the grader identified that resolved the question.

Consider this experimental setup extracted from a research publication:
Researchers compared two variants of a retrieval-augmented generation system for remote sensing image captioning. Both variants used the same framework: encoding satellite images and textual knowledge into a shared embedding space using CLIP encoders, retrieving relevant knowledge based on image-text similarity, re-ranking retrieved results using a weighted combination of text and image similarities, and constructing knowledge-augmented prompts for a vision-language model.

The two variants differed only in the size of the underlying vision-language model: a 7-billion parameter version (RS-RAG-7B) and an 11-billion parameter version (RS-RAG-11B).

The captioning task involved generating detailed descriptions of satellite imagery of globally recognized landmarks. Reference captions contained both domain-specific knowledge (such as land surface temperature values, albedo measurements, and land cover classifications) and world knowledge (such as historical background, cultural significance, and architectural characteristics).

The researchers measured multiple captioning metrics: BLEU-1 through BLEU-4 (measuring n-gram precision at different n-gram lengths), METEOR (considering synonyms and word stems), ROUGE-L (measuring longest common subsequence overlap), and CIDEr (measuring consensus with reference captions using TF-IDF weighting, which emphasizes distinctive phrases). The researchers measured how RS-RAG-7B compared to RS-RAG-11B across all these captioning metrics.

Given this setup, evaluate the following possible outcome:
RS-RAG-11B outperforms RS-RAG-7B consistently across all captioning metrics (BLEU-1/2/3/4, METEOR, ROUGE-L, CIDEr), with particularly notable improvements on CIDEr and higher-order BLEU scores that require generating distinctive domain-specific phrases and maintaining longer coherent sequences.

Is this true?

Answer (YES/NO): NO